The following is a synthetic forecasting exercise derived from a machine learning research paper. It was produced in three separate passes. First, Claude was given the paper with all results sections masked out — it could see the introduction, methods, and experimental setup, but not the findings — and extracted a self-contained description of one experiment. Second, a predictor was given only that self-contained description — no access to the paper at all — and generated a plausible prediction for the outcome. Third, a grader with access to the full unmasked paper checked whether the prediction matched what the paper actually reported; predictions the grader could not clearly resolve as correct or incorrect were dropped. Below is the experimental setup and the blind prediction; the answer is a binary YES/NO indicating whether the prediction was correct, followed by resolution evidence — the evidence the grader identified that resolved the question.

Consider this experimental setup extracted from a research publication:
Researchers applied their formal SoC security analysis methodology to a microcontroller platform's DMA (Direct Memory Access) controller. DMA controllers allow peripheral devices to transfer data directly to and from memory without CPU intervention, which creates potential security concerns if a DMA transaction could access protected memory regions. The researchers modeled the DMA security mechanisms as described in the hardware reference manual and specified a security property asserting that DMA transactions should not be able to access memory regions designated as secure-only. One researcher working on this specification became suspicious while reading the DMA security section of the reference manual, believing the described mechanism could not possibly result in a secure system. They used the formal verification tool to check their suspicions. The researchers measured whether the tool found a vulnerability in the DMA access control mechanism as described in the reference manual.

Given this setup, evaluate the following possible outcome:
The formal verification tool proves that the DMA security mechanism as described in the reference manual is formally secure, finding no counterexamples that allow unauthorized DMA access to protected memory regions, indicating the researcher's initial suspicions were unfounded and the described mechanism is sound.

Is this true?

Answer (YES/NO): NO